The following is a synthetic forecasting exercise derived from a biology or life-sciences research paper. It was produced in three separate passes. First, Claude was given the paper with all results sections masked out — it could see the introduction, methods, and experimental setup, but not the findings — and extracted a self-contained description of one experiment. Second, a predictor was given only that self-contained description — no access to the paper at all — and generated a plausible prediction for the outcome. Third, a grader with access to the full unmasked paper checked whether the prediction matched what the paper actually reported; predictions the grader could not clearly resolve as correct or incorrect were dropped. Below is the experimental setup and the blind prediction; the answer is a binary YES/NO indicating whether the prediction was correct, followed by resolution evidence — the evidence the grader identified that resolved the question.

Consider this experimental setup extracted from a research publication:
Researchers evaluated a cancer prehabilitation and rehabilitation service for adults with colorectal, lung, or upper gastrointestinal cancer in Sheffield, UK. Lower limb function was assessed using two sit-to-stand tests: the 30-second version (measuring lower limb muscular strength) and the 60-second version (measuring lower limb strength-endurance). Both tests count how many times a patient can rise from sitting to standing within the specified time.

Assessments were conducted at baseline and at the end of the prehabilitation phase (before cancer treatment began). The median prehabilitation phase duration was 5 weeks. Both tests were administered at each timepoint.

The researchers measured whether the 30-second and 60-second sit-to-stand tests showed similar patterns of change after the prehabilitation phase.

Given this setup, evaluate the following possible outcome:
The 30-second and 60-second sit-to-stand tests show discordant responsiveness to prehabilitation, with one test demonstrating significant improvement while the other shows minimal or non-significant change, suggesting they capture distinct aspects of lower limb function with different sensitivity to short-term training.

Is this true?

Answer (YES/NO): YES